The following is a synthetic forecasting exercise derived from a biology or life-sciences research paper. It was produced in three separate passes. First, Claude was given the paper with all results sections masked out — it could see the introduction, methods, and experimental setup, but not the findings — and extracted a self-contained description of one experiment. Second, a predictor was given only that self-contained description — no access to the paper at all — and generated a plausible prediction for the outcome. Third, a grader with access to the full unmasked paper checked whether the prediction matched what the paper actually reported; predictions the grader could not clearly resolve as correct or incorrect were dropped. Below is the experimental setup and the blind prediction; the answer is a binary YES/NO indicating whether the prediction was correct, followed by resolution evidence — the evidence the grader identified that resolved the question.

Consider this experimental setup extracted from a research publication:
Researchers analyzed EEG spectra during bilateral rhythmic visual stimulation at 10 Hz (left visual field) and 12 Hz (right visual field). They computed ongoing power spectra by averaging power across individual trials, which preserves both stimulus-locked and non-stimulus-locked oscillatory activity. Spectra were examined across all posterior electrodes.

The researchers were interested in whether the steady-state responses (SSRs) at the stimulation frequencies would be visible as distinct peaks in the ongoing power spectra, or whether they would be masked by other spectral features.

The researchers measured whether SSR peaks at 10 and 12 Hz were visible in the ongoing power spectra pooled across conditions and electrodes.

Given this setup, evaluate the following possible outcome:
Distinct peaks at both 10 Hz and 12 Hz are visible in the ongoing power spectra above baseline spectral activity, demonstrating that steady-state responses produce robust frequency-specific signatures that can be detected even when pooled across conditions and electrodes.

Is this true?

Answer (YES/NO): NO